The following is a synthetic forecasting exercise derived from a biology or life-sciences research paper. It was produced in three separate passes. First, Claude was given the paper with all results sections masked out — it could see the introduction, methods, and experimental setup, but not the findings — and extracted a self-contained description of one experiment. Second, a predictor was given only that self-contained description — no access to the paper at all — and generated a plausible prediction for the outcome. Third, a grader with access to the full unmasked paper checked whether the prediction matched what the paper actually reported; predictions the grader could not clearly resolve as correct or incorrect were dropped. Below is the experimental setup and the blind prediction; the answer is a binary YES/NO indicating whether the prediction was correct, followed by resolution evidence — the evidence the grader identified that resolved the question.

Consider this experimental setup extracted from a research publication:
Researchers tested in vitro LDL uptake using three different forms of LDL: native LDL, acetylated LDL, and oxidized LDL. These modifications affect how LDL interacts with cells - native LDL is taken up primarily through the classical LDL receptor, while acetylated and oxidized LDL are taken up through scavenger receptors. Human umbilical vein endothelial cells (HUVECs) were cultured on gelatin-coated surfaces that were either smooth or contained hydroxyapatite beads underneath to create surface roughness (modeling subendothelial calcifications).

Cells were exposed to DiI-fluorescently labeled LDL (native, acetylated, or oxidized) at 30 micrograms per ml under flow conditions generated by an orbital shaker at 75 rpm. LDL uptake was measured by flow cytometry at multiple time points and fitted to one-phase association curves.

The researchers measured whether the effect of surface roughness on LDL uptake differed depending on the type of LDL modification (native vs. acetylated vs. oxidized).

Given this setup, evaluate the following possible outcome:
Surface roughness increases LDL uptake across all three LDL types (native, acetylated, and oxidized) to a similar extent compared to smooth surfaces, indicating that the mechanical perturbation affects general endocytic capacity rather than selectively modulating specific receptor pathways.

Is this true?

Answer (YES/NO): NO